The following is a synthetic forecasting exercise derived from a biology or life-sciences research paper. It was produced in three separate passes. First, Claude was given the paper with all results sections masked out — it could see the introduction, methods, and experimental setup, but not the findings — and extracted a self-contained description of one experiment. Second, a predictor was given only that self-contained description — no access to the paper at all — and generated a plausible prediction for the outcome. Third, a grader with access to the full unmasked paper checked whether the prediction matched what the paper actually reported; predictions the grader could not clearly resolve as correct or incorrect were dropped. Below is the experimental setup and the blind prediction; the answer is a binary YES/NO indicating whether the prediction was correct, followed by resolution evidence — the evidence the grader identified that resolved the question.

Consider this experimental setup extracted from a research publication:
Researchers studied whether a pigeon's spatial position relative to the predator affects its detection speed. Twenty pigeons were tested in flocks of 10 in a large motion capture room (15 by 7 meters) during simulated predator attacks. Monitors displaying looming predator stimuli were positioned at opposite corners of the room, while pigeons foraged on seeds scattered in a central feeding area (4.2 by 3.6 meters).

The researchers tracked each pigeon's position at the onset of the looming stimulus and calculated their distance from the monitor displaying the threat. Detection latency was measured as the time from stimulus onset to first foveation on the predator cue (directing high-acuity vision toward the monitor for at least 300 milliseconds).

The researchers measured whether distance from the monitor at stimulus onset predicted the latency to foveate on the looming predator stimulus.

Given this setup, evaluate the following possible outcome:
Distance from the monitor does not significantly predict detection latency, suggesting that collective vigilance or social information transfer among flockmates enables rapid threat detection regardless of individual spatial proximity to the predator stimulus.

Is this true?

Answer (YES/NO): YES